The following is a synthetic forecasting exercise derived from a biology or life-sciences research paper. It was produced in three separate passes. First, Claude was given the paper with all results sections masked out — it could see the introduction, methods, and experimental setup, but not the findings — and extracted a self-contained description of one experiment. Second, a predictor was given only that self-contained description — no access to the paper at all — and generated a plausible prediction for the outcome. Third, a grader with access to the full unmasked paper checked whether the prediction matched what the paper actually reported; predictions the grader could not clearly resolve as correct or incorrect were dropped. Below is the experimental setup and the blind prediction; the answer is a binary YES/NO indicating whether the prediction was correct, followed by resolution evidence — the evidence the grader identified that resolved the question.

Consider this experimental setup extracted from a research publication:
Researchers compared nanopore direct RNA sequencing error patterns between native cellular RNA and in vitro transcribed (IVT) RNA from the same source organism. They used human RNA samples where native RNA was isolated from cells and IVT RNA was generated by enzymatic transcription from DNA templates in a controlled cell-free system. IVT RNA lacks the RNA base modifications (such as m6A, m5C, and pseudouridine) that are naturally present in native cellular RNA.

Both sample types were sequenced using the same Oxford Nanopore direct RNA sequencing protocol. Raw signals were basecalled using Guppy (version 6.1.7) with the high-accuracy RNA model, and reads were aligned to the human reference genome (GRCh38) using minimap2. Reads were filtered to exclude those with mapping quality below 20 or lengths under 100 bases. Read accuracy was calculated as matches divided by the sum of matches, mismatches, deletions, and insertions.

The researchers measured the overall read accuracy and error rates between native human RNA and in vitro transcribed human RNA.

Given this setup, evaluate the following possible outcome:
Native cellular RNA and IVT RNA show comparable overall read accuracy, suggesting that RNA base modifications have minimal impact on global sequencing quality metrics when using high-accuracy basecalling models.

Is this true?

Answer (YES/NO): NO